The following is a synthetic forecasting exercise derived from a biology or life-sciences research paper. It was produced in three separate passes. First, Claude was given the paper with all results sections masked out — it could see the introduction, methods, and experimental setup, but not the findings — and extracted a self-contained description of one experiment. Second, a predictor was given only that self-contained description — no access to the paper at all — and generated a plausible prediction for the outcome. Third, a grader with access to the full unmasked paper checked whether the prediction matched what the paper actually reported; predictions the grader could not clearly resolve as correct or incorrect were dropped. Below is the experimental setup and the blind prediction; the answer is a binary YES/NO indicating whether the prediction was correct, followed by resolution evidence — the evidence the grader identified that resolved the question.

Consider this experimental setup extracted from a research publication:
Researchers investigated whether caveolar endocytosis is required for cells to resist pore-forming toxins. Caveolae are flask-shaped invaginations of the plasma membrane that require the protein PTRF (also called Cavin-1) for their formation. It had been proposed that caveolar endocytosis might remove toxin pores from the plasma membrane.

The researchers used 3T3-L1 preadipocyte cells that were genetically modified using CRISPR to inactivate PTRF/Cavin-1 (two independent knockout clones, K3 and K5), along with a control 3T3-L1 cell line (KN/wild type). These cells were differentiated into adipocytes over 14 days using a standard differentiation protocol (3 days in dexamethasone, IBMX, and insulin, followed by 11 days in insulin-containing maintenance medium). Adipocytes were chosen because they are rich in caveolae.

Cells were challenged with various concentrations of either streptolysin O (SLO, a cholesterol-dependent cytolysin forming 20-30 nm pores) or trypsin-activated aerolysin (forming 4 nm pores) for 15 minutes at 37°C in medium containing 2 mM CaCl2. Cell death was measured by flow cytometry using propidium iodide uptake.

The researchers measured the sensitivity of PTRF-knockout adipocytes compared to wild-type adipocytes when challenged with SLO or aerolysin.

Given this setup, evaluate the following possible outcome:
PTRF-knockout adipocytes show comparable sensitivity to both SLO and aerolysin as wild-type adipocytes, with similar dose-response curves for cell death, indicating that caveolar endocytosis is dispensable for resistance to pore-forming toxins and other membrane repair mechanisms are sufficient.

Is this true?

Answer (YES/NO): YES